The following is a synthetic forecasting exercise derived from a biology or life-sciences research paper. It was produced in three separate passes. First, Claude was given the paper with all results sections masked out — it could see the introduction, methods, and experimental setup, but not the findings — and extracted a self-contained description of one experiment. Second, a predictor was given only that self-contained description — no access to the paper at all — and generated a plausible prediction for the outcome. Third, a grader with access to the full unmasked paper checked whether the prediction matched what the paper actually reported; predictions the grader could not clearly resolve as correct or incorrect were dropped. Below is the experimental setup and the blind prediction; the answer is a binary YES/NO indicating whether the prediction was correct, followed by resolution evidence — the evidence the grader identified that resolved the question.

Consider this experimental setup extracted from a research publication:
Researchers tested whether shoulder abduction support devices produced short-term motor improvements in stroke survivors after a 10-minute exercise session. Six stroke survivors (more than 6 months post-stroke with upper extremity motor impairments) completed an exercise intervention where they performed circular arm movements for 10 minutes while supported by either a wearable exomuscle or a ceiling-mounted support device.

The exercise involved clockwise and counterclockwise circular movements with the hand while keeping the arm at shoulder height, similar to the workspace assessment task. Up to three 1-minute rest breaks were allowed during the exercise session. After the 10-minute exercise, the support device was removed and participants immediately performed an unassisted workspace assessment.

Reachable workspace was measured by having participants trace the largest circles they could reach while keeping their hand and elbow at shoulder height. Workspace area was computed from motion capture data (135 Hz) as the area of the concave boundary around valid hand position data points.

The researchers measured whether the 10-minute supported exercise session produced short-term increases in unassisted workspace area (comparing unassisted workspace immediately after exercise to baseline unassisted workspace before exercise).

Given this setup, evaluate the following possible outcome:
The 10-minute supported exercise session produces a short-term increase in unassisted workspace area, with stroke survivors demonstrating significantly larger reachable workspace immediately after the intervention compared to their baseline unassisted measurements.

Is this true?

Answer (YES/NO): NO